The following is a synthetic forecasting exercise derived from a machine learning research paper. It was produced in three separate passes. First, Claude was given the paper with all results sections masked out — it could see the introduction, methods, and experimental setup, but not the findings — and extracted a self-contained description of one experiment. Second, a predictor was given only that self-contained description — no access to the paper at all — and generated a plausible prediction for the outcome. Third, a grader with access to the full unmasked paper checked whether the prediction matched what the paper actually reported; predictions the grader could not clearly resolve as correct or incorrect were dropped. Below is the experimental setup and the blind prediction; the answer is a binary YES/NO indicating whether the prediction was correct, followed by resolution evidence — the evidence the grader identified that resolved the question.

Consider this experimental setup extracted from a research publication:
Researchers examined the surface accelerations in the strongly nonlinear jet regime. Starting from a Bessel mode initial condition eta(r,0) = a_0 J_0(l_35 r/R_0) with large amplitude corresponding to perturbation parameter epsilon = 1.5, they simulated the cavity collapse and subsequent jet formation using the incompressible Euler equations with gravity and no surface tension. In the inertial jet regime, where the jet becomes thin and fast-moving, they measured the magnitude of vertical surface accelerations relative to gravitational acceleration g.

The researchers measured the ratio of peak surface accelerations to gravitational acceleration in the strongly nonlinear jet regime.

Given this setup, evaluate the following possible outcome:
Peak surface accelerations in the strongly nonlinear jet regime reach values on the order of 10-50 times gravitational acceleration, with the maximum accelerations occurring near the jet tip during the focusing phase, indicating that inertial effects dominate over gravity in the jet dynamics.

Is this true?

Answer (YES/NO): NO